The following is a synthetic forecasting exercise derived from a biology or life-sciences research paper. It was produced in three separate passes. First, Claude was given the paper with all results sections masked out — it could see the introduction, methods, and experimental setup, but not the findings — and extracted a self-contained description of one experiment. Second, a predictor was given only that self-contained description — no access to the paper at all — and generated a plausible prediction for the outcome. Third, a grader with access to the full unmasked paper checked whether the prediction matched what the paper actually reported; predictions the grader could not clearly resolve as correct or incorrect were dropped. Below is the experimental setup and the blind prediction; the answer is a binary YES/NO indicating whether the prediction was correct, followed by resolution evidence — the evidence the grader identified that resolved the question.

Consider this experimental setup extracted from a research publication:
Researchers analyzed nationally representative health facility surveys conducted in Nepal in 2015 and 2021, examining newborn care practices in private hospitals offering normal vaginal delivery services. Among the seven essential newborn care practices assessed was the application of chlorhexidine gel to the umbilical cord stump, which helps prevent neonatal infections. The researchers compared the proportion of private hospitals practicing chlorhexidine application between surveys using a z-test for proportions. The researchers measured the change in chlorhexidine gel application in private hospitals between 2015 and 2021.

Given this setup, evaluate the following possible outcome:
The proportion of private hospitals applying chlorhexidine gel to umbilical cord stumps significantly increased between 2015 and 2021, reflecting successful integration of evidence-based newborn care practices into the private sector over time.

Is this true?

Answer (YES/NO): YES